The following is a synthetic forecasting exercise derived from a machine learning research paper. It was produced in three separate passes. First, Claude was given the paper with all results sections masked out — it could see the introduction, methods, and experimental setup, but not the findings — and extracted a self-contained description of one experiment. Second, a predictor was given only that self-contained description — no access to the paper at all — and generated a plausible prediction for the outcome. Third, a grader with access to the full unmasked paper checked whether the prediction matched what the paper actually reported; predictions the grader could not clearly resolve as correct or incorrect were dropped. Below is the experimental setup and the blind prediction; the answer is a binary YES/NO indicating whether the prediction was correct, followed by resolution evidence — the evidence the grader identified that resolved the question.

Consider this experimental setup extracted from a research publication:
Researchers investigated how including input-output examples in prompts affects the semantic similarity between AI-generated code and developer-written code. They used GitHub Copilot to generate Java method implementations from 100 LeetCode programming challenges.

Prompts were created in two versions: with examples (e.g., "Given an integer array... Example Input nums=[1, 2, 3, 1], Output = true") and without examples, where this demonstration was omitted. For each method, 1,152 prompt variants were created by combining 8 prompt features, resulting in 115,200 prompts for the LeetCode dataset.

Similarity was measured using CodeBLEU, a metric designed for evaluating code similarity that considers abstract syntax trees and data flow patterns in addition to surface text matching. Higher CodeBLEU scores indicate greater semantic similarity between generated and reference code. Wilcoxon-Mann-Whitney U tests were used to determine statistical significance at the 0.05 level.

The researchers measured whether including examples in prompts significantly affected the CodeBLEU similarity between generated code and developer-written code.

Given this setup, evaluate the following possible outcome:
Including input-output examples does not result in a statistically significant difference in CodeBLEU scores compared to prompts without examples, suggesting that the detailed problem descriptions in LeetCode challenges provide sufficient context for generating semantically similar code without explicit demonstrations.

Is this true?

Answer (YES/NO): YES